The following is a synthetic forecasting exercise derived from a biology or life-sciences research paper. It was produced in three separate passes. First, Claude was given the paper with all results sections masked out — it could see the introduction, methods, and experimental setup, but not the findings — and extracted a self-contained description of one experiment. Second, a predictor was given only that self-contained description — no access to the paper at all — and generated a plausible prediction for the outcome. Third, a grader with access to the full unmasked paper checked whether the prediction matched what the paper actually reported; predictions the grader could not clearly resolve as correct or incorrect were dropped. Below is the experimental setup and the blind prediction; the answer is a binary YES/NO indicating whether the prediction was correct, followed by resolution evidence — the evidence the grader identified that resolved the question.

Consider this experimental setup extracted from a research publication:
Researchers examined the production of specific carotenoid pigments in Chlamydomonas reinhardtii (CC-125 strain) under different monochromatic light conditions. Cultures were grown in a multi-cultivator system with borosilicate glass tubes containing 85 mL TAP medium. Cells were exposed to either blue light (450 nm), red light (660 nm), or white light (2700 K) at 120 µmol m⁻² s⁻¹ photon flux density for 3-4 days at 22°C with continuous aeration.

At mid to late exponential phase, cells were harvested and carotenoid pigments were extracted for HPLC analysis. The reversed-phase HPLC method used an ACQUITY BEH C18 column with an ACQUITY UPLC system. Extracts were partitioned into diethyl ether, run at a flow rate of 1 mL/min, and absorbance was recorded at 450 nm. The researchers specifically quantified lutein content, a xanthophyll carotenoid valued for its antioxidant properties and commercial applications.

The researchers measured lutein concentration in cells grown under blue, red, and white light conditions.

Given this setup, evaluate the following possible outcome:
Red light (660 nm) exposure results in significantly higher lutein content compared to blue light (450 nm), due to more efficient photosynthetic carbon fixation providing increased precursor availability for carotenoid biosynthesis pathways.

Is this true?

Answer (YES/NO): NO